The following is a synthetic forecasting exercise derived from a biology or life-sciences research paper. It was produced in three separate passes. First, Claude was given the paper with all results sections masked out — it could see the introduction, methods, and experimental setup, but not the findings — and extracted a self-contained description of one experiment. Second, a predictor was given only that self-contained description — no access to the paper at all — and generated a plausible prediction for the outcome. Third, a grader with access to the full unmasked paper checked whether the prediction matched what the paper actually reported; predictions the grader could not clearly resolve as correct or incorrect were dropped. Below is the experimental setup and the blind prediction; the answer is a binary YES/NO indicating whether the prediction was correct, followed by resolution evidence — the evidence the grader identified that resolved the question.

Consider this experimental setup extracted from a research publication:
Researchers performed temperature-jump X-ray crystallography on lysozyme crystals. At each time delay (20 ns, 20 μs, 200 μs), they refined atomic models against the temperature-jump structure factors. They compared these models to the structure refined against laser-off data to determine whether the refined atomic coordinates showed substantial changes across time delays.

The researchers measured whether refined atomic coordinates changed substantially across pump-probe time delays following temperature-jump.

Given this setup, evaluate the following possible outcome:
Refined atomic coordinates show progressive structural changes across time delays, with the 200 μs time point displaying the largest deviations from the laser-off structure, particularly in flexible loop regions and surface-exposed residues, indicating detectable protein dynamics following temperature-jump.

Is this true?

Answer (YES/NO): NO